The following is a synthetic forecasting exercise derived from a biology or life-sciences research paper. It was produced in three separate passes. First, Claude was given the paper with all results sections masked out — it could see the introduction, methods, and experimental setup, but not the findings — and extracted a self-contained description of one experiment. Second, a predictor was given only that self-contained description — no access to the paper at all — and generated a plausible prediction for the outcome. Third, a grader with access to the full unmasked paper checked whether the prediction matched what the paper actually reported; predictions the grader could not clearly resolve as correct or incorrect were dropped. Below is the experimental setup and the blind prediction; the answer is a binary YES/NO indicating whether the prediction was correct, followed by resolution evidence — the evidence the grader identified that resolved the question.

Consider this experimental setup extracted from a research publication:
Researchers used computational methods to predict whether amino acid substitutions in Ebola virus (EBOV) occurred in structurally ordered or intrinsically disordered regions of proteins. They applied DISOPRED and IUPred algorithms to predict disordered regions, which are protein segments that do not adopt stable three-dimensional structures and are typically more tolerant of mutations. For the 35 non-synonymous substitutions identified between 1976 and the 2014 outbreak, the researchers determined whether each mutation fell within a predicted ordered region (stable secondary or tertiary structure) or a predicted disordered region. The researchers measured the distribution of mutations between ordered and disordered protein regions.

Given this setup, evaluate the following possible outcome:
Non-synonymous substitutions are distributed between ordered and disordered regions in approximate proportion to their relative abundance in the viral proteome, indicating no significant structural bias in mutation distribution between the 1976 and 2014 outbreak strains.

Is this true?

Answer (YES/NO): NO